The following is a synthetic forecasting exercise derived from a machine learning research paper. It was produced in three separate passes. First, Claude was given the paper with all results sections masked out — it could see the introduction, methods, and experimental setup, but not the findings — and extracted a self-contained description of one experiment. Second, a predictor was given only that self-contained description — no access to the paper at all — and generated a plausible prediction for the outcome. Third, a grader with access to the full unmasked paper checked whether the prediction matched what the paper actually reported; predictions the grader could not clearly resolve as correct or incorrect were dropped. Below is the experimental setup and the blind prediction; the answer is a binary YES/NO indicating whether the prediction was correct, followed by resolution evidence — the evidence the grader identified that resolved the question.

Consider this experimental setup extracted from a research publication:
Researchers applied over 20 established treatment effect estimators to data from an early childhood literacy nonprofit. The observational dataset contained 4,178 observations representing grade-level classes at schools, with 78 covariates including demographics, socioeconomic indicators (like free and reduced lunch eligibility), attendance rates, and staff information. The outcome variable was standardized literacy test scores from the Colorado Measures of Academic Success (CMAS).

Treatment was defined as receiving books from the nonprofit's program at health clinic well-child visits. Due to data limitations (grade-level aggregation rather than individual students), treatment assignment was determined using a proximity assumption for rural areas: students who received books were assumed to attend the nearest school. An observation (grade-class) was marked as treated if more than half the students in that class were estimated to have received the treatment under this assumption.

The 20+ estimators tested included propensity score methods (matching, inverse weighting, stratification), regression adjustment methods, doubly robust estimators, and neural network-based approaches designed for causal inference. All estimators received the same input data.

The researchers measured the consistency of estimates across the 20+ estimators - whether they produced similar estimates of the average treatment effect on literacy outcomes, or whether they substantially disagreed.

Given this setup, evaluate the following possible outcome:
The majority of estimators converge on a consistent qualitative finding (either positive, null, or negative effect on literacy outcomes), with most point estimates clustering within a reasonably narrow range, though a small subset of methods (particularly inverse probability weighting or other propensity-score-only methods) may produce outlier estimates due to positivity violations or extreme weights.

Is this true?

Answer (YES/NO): NO